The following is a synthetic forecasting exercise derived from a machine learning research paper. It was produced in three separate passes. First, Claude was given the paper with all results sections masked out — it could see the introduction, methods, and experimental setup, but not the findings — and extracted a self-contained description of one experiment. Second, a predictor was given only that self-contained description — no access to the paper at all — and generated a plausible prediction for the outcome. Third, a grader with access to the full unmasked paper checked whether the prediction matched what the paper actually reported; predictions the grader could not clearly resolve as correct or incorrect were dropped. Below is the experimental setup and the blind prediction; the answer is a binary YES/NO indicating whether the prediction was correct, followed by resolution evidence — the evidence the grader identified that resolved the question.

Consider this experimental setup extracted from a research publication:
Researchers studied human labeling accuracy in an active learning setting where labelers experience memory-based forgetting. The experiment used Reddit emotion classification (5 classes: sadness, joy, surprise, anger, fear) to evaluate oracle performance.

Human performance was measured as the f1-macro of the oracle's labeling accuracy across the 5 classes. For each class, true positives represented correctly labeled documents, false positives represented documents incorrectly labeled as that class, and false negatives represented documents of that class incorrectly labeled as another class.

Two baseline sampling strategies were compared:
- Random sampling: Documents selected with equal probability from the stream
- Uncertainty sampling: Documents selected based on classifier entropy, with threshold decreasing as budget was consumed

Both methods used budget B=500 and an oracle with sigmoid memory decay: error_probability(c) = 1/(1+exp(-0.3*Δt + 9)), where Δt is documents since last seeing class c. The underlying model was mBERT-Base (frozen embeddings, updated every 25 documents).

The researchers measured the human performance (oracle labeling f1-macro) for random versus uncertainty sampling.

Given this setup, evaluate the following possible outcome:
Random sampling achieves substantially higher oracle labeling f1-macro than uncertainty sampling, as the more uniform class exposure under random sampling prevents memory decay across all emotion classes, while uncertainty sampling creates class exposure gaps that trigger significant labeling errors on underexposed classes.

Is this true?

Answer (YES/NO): YES